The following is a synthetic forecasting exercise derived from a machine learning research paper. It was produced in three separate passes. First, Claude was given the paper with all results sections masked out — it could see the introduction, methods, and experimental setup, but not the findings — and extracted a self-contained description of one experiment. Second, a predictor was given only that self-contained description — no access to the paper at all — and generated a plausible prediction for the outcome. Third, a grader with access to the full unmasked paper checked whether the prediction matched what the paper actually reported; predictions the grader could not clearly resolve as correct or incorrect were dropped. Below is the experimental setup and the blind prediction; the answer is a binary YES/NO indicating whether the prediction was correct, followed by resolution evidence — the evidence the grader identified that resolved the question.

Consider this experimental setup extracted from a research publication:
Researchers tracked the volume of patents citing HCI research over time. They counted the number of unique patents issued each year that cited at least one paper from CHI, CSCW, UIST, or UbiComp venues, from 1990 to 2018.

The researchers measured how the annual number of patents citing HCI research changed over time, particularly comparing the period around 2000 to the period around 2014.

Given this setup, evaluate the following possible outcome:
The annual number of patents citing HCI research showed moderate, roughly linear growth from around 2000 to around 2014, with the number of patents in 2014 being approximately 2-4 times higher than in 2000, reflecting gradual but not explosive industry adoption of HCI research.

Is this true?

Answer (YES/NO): NO